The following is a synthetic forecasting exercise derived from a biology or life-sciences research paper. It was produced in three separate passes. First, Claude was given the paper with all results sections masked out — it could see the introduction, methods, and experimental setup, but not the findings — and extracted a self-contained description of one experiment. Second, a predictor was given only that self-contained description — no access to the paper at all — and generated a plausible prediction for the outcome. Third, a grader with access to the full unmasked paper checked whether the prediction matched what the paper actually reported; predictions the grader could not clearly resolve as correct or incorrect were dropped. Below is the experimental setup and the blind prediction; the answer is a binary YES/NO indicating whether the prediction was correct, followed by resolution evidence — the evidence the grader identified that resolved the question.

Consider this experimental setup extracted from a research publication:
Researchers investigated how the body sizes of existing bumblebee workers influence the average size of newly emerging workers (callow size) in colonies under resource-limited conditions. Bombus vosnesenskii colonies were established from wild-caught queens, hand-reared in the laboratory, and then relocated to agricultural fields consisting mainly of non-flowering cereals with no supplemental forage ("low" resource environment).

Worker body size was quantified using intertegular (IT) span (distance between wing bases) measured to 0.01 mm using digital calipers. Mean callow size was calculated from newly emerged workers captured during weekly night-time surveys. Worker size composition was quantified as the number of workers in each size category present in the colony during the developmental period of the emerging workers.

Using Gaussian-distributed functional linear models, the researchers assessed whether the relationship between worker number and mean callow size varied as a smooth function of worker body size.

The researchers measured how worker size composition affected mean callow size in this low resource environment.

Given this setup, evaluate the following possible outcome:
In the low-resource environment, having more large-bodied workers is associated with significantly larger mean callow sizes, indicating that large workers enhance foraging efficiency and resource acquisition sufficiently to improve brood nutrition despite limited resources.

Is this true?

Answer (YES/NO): YES